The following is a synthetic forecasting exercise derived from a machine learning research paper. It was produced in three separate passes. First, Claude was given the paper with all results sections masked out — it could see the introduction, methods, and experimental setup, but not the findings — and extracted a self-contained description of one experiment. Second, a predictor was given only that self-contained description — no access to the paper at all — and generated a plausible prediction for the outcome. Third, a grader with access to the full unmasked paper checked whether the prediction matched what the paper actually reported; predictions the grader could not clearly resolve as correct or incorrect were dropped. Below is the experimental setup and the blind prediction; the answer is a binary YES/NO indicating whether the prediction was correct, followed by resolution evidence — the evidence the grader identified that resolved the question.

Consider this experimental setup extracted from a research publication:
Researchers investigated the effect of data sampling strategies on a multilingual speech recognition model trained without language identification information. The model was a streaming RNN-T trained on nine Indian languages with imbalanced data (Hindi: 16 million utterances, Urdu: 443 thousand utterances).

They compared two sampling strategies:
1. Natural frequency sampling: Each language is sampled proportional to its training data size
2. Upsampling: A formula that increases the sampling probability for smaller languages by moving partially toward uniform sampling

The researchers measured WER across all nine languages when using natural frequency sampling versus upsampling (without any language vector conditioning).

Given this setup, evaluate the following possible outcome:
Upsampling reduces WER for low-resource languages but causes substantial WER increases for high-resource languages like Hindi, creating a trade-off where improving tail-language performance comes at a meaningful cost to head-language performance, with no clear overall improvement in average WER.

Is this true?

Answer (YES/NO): NO